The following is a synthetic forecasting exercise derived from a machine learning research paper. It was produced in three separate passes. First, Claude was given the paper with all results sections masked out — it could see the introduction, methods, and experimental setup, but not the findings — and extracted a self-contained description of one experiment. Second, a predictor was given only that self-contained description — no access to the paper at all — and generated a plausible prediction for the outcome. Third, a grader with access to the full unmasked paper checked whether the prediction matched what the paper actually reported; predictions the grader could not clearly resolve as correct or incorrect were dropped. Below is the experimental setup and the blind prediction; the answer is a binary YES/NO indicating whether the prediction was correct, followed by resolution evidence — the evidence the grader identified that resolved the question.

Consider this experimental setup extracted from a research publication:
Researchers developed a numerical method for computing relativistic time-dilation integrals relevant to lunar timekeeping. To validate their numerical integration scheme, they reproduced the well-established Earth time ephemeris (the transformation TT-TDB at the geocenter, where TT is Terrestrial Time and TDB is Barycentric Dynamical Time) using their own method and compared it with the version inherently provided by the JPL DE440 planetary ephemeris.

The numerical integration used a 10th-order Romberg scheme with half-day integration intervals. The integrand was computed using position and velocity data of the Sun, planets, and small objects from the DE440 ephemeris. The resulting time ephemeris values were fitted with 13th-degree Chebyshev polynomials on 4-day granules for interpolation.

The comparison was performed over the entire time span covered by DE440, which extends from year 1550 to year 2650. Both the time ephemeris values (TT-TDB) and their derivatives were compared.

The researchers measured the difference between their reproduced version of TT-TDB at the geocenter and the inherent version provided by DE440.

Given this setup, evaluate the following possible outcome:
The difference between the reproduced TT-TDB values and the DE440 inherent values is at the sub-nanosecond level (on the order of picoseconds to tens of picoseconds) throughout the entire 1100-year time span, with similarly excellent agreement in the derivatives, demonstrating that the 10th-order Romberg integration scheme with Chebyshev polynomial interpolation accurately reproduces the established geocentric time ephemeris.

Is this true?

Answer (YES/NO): YES